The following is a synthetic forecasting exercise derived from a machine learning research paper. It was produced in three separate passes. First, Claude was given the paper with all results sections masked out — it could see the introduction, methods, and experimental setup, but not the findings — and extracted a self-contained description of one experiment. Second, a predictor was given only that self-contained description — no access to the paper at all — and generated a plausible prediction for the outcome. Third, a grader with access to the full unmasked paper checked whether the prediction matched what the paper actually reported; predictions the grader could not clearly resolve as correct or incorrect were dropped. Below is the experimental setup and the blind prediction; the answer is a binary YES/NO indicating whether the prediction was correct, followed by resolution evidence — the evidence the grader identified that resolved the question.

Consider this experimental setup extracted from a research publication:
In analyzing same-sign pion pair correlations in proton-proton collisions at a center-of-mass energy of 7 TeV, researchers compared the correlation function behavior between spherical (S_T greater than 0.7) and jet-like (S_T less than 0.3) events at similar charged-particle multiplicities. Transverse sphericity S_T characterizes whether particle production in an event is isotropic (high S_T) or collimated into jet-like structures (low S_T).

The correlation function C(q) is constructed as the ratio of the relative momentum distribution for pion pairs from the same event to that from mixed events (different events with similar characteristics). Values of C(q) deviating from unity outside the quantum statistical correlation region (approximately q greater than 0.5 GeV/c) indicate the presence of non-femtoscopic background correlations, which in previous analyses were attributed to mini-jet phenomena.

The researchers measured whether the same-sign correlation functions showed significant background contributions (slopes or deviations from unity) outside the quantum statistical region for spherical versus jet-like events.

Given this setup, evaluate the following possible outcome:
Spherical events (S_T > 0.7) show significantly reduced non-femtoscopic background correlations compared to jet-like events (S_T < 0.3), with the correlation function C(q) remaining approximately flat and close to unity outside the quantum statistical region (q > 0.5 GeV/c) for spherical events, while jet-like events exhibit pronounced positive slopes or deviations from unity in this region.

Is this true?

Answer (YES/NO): YES